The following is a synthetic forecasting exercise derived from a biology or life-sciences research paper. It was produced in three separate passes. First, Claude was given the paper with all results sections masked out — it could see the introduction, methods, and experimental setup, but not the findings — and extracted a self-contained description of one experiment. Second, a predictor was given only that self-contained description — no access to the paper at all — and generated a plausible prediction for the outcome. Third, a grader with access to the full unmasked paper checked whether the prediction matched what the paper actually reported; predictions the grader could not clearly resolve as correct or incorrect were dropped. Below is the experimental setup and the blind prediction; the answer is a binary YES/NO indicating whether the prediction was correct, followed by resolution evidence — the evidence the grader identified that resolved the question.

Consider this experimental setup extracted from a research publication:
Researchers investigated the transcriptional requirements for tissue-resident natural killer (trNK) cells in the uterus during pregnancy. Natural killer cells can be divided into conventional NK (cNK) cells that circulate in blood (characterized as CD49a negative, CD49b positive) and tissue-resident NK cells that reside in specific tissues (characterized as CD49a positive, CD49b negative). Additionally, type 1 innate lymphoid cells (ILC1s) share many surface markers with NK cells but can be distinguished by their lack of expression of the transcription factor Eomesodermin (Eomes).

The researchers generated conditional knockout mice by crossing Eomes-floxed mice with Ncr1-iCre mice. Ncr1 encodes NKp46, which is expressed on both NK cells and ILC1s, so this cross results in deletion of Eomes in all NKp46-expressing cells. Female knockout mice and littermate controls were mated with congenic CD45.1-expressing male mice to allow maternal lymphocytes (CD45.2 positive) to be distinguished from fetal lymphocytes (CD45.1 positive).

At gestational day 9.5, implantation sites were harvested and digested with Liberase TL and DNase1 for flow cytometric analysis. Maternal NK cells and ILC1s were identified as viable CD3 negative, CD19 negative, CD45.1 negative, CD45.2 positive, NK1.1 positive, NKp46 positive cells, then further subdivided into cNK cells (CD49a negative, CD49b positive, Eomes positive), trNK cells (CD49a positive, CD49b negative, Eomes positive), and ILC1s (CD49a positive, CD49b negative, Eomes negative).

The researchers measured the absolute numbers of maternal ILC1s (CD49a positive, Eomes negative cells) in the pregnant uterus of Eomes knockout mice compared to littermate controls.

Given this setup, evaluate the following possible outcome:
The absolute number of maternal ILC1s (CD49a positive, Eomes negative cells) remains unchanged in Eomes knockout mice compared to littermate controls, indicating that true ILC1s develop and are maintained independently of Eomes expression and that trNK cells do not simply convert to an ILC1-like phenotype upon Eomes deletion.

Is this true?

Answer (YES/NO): YES